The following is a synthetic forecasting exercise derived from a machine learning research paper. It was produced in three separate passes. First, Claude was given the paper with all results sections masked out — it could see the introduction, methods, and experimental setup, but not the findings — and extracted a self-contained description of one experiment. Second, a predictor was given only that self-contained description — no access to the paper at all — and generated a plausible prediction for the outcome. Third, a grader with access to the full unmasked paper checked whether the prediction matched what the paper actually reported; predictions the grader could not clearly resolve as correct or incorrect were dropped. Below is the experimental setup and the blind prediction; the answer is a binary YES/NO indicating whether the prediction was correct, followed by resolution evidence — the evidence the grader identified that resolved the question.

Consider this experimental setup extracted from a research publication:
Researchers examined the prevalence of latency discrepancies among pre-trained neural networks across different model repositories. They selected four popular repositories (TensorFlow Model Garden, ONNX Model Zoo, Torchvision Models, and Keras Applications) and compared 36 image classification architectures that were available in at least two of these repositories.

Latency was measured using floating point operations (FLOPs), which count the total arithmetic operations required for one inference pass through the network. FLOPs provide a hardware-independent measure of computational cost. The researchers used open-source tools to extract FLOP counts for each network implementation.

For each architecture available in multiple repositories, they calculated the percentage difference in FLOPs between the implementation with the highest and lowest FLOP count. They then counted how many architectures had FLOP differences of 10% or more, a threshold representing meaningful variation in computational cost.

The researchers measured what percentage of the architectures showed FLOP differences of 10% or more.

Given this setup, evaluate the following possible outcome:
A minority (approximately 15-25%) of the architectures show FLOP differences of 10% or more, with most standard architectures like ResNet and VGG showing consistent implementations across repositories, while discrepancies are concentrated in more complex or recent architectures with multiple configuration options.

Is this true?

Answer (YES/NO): NO